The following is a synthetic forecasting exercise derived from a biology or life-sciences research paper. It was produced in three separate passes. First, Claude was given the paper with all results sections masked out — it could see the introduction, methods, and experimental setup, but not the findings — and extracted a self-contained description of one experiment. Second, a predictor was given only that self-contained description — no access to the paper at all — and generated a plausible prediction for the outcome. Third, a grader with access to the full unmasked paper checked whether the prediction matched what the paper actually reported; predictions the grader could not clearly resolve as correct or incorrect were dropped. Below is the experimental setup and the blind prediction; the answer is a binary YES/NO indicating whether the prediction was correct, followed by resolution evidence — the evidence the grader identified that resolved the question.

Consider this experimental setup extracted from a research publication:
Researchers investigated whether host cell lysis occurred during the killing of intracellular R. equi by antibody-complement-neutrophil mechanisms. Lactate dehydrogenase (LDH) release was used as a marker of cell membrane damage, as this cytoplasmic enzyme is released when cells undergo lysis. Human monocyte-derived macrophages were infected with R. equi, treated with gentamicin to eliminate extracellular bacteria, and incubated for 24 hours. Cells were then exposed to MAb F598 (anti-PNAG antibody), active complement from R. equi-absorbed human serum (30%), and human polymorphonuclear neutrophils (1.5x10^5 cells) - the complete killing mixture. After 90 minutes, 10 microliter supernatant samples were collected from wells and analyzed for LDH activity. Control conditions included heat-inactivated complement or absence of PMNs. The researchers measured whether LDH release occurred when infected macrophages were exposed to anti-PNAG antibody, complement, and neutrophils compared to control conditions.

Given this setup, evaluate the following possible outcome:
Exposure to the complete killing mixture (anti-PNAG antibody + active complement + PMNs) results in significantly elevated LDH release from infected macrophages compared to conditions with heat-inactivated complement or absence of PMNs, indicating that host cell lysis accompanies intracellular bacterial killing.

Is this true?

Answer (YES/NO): YES